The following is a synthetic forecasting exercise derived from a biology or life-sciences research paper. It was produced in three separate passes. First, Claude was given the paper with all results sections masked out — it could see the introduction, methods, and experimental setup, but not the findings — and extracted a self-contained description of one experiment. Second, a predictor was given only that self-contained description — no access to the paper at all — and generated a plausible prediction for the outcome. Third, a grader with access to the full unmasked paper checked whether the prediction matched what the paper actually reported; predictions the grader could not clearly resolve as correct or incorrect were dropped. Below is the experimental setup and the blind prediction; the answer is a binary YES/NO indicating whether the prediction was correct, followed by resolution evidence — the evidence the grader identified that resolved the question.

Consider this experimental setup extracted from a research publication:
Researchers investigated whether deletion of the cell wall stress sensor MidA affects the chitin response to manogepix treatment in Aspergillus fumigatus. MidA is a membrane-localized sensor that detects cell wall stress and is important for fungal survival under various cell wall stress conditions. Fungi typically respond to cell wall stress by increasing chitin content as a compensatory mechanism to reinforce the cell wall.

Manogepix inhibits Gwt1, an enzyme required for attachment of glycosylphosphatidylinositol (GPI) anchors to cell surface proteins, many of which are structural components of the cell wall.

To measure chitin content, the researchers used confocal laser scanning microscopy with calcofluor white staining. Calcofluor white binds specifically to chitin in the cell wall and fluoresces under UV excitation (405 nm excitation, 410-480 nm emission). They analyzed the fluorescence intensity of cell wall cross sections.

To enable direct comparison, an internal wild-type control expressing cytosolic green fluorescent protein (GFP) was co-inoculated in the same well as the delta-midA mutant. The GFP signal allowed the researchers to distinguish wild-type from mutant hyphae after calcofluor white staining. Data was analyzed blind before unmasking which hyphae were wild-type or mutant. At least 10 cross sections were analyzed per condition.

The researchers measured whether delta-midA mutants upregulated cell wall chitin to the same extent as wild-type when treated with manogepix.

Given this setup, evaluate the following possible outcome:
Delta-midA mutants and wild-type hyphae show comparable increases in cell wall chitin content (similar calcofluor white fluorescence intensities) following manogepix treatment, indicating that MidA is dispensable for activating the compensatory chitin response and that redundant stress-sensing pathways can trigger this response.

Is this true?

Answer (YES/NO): NO